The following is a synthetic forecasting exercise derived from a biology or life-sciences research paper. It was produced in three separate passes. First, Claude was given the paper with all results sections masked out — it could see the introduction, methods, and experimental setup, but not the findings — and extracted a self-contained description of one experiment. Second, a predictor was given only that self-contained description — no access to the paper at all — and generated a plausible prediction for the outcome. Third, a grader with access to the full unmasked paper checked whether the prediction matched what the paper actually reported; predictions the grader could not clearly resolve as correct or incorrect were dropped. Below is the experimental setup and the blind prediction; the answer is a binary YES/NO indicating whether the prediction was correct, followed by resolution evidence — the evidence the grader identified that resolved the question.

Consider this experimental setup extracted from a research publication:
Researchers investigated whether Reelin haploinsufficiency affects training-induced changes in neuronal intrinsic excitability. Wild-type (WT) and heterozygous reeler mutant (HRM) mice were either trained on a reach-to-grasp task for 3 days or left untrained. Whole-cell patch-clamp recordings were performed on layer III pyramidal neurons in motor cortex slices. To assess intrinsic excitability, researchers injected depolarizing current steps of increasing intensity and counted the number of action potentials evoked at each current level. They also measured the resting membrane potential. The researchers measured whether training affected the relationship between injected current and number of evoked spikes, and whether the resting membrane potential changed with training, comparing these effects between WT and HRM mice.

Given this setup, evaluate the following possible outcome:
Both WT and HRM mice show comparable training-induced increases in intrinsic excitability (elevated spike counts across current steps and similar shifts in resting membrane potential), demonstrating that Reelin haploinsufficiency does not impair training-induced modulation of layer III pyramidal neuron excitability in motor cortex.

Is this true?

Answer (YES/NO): YES